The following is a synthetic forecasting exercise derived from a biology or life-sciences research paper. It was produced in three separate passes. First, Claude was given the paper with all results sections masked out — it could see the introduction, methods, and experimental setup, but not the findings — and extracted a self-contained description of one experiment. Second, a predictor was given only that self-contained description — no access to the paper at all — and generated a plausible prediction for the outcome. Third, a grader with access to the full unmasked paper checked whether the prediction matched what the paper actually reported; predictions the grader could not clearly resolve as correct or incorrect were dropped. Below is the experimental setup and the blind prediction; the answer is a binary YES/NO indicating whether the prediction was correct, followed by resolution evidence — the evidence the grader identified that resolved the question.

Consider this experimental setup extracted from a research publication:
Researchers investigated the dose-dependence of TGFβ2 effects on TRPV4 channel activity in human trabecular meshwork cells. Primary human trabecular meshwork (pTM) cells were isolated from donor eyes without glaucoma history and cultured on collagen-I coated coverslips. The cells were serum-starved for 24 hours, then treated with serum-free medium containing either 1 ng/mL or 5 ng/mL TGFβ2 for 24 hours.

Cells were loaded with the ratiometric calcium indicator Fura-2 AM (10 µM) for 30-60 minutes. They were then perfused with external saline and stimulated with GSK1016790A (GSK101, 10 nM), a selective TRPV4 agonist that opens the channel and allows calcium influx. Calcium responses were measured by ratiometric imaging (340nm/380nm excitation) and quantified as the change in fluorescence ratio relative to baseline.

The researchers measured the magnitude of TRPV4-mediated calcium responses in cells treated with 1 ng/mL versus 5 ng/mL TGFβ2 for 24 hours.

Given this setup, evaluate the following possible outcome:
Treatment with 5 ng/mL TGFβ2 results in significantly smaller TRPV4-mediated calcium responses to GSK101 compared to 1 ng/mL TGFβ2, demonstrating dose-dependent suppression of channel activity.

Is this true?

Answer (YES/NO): NO